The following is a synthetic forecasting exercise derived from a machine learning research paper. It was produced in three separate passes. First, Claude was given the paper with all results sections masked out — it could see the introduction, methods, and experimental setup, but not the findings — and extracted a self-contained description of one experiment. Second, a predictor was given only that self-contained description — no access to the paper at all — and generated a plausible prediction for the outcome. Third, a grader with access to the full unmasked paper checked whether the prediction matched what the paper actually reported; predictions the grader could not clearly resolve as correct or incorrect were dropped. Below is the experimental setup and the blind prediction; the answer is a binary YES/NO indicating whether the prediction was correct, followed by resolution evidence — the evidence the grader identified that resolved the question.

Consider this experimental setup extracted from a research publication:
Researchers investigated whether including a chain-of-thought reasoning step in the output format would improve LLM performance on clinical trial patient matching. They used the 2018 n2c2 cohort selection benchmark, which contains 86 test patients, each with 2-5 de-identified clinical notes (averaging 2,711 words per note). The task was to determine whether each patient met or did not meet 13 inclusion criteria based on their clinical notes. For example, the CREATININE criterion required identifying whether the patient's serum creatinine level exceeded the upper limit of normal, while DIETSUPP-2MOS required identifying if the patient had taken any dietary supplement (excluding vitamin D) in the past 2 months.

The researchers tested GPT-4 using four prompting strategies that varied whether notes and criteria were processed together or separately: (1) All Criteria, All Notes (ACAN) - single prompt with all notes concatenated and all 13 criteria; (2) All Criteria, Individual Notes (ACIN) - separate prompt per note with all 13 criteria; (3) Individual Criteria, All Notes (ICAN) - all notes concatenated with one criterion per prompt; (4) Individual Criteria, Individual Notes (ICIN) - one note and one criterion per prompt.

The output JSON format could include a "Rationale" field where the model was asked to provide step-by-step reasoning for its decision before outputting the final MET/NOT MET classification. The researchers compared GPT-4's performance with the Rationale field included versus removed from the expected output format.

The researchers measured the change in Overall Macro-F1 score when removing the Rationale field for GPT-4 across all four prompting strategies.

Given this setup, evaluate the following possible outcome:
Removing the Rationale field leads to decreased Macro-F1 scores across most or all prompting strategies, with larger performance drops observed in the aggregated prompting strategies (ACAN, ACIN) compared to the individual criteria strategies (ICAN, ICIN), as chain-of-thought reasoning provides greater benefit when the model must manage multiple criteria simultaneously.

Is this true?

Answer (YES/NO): NO